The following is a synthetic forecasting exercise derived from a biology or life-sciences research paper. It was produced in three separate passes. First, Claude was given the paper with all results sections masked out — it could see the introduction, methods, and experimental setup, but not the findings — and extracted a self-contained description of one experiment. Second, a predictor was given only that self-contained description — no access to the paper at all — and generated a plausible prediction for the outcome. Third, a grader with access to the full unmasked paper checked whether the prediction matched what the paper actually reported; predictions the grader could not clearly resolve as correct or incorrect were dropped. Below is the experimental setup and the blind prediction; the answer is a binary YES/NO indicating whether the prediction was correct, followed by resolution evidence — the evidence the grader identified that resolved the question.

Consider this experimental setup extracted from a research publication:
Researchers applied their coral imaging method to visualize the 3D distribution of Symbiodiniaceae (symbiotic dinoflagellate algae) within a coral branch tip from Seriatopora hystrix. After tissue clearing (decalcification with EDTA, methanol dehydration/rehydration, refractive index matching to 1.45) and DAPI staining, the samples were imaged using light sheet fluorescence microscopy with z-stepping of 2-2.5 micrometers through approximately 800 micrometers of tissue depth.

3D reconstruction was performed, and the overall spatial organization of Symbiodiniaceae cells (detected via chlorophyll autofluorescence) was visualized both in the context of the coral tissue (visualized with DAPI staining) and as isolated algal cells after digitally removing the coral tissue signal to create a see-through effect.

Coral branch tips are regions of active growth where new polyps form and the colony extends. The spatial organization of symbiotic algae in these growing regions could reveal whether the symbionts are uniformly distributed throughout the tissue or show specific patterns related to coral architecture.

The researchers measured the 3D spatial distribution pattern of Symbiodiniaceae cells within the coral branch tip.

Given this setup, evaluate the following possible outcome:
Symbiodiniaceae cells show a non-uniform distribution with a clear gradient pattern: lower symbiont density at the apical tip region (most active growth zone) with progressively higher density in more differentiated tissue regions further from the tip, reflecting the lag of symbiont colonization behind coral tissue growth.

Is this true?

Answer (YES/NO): YES